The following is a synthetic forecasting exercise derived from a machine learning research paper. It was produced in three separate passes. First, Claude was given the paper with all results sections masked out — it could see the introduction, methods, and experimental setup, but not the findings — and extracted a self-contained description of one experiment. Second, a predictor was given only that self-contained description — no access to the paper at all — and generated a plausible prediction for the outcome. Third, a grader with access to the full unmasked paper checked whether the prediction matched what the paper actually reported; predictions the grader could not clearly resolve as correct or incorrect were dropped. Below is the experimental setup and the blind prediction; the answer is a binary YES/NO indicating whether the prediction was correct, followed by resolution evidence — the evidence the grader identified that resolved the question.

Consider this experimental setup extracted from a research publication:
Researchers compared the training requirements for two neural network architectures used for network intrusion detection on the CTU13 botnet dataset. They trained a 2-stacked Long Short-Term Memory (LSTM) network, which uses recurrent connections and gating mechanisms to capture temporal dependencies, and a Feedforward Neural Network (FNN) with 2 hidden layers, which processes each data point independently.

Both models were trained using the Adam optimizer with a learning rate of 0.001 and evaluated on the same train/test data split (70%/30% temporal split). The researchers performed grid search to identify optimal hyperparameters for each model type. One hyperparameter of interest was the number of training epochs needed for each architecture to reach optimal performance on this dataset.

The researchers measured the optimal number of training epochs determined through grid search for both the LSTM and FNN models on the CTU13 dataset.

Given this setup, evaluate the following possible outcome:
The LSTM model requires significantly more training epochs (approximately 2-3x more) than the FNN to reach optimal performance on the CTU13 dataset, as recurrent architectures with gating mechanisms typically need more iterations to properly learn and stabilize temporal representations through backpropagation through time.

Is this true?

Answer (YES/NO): NO